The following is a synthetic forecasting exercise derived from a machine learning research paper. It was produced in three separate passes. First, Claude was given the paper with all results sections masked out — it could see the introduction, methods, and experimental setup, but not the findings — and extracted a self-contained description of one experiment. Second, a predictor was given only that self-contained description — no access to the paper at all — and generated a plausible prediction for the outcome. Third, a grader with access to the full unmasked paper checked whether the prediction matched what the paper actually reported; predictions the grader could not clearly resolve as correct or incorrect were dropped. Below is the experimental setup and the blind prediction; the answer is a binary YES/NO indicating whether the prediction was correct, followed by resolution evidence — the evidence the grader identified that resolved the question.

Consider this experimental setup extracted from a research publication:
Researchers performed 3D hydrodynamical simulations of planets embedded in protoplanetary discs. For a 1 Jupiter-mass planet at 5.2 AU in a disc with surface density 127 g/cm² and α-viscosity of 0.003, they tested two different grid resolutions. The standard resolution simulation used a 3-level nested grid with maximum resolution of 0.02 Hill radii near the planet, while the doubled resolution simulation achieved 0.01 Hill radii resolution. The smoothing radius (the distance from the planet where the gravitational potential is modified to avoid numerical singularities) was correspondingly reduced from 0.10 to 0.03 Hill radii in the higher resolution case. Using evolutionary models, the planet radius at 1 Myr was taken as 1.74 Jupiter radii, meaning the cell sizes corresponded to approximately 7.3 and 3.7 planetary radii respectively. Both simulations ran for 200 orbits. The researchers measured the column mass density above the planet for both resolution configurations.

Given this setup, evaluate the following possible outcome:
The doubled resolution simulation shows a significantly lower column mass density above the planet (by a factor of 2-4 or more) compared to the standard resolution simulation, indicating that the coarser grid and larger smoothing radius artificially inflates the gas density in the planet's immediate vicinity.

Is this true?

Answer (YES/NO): NO